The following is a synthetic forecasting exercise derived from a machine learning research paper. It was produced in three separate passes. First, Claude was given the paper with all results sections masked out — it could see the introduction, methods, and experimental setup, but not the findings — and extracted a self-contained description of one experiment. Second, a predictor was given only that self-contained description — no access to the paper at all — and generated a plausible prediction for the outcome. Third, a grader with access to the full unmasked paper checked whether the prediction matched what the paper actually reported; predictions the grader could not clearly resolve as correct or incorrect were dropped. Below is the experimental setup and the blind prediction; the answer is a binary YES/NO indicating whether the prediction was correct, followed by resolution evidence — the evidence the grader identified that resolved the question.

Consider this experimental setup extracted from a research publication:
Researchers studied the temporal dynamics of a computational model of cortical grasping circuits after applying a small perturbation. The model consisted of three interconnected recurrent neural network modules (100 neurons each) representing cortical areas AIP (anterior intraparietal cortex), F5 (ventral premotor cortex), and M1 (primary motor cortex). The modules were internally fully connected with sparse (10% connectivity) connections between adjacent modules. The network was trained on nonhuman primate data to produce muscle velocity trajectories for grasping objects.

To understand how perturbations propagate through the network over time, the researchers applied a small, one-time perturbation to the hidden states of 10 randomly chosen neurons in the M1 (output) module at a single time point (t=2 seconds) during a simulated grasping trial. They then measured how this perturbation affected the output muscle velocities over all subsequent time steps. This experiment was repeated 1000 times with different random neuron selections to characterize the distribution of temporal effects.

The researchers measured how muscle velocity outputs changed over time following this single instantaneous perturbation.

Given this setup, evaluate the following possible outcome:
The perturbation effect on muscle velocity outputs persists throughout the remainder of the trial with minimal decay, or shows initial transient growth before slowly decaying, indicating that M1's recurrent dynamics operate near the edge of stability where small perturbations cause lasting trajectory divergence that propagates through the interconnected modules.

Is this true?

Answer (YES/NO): NO